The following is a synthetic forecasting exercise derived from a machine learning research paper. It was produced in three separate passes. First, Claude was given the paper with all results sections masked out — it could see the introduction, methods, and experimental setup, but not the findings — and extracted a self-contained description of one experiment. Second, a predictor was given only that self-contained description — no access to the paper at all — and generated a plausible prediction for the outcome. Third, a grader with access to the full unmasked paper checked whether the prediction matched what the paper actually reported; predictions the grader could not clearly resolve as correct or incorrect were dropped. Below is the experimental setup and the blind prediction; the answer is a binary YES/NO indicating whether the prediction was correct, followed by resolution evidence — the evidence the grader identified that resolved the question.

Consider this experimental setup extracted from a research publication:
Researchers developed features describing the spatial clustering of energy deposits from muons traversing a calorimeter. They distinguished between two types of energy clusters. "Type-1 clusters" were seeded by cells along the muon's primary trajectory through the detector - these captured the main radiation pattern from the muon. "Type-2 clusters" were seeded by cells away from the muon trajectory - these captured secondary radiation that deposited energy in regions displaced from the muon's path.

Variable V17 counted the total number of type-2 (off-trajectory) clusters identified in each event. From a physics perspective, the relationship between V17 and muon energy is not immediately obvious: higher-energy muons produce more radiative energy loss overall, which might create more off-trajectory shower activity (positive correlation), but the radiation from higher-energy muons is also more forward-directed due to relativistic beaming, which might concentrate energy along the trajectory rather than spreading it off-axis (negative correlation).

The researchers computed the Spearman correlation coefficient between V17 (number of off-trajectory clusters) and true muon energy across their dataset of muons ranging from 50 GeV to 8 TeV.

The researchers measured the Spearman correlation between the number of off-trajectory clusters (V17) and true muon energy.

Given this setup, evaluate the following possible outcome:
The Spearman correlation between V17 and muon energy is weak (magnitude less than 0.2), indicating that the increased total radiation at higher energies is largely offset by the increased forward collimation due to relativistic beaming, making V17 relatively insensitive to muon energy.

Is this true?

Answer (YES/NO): YES